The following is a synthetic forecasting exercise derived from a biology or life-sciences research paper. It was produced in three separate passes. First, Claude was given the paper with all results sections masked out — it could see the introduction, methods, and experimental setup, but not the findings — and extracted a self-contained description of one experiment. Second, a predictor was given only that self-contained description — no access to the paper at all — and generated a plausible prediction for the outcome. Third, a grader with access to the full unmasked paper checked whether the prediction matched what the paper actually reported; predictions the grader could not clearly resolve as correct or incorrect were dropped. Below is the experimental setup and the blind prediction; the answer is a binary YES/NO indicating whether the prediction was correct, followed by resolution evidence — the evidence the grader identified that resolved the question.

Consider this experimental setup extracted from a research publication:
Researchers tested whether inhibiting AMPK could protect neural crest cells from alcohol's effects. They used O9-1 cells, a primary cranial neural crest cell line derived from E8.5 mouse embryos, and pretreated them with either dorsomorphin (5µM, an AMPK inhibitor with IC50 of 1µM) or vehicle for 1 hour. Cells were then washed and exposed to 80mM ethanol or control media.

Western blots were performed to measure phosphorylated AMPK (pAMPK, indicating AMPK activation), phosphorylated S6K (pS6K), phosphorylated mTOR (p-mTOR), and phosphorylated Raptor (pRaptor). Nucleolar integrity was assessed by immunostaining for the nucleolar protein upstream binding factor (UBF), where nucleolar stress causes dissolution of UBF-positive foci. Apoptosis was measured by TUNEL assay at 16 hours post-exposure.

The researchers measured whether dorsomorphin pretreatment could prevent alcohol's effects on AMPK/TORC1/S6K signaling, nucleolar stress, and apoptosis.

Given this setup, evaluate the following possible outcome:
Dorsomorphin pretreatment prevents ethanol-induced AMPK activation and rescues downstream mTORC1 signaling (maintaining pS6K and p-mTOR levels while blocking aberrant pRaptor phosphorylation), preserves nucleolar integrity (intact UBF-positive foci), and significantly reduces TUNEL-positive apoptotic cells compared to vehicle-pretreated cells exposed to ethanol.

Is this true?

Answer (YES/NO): YES